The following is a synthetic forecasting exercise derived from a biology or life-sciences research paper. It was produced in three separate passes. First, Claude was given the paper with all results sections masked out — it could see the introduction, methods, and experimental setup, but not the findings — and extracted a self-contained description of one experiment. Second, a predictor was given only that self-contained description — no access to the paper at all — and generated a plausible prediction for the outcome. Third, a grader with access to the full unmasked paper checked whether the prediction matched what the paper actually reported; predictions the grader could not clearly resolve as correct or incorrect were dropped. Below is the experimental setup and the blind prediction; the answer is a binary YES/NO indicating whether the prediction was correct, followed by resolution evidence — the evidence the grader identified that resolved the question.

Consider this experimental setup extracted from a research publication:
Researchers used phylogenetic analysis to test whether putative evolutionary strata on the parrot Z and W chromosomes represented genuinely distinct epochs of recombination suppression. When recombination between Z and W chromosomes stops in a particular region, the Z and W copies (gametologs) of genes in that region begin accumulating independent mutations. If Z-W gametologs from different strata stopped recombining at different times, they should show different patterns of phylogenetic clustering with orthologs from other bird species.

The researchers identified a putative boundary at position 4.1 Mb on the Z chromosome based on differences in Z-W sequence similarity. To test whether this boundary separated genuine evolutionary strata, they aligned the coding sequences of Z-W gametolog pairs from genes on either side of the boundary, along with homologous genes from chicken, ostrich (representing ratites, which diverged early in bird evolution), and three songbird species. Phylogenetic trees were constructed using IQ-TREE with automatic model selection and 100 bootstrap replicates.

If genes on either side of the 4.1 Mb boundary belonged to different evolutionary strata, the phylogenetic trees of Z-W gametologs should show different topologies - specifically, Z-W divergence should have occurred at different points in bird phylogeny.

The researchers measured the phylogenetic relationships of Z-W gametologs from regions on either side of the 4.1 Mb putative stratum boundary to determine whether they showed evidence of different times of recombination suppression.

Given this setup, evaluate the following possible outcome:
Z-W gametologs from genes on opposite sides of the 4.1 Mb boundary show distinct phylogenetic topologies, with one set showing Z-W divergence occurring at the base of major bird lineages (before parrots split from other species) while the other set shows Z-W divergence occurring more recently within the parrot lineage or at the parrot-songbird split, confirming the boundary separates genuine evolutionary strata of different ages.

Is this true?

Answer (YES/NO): YES